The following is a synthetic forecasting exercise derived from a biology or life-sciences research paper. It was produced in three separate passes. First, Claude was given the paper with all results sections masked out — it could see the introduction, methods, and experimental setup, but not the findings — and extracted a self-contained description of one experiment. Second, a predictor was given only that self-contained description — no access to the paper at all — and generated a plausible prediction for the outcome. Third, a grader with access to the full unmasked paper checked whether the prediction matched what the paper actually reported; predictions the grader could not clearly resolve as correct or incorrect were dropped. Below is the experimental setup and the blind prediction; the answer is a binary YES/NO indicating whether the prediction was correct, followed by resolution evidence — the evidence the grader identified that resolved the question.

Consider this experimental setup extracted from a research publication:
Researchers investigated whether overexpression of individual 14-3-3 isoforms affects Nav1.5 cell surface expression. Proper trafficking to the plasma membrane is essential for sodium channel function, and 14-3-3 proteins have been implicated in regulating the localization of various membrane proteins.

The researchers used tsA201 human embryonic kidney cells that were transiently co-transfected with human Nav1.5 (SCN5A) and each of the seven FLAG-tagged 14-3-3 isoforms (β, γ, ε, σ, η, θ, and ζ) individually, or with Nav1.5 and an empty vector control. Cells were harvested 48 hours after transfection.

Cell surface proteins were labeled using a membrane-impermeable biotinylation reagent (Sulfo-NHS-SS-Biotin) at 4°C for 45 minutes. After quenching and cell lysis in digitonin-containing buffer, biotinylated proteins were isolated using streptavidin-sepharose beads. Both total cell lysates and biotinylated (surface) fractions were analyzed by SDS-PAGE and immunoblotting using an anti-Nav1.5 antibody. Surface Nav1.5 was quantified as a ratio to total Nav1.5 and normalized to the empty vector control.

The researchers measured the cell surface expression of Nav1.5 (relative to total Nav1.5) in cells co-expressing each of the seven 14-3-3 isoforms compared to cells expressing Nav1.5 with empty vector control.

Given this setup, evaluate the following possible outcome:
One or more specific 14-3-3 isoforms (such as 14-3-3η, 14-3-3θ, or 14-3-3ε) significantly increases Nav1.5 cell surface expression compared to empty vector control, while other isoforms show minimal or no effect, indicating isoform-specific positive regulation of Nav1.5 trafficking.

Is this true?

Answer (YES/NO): NO